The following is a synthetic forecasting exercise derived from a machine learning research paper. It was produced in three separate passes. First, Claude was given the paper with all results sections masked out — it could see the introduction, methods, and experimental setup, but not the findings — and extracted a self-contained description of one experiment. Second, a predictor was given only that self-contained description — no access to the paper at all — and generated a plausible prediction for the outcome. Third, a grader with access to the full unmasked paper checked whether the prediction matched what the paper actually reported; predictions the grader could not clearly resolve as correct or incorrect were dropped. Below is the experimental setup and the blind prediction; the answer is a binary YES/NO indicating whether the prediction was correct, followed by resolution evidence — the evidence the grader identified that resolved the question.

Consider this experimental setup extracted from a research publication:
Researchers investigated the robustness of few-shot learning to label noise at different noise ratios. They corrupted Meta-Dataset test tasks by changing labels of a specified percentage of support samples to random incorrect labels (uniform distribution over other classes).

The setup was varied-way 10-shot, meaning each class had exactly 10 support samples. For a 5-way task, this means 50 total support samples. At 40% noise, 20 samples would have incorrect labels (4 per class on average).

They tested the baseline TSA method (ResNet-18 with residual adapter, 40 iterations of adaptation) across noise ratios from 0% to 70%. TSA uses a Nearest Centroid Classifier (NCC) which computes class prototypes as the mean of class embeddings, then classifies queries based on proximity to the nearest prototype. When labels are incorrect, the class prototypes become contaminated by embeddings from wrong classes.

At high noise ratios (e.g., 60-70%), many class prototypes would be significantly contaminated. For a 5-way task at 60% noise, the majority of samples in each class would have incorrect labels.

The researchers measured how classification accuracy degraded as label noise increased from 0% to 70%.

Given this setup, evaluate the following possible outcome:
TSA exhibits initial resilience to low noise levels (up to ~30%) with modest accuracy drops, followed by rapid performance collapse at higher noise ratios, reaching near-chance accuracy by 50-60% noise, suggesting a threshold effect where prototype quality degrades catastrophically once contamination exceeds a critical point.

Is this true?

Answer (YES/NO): NO